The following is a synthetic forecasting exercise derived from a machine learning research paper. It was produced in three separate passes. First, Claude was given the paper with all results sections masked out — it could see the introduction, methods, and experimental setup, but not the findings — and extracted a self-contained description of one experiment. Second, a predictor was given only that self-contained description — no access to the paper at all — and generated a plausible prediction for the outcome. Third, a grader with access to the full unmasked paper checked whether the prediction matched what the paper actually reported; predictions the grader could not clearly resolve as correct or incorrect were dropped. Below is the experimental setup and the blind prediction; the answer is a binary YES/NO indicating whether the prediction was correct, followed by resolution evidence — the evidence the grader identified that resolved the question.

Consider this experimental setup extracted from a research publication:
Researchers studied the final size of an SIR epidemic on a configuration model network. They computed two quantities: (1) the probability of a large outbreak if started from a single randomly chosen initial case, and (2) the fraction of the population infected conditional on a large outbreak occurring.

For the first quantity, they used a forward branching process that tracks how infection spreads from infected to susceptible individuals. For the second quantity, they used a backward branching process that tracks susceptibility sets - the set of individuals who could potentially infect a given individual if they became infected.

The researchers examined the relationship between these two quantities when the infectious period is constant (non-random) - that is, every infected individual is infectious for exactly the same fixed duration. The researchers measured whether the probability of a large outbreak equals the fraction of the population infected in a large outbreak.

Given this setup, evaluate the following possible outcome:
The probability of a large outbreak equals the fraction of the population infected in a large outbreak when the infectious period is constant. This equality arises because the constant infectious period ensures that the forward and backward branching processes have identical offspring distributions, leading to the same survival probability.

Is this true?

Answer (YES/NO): YES